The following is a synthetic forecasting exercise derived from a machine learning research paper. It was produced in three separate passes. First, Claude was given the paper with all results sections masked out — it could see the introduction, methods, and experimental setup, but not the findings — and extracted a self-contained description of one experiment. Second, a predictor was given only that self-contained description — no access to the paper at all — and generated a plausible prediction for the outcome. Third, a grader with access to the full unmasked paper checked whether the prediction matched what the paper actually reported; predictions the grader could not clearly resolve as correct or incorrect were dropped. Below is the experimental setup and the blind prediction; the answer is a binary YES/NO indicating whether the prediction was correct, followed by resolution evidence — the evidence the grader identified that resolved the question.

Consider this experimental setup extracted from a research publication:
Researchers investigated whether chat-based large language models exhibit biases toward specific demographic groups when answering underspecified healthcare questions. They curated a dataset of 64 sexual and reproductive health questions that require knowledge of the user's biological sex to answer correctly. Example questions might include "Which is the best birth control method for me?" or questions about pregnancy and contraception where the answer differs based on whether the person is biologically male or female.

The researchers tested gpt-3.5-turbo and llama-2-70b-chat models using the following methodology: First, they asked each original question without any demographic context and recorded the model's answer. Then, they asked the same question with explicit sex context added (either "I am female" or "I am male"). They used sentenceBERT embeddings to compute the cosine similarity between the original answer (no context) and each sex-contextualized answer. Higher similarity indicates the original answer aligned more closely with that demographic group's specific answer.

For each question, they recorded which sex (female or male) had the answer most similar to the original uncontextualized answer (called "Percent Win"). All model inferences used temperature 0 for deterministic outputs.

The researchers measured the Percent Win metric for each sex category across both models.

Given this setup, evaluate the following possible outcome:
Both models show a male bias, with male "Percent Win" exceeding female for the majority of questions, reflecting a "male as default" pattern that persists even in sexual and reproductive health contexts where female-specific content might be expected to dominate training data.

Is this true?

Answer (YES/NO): NO